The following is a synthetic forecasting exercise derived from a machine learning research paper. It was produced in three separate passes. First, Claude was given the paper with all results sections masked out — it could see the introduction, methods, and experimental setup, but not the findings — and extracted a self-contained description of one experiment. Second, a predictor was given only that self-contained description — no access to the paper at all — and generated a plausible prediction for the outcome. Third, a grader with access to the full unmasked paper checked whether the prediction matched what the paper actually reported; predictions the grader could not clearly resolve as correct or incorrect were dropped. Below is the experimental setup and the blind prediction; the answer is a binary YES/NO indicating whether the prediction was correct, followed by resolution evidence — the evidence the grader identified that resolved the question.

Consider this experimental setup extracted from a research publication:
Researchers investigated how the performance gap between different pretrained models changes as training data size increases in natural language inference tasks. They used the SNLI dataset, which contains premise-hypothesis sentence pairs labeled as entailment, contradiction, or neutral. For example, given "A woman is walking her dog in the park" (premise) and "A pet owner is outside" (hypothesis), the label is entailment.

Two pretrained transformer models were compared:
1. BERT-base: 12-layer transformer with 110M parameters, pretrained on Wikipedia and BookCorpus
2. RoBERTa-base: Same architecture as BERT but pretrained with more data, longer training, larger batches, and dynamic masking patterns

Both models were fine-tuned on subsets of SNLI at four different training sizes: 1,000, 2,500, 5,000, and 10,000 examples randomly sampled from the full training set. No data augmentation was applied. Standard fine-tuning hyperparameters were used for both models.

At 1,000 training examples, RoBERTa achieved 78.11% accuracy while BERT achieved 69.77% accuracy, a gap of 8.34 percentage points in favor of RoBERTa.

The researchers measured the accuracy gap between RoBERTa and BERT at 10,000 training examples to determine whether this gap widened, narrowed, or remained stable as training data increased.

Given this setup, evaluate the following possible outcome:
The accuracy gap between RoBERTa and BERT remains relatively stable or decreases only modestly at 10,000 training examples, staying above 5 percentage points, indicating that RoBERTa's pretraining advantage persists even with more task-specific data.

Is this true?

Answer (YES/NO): NO